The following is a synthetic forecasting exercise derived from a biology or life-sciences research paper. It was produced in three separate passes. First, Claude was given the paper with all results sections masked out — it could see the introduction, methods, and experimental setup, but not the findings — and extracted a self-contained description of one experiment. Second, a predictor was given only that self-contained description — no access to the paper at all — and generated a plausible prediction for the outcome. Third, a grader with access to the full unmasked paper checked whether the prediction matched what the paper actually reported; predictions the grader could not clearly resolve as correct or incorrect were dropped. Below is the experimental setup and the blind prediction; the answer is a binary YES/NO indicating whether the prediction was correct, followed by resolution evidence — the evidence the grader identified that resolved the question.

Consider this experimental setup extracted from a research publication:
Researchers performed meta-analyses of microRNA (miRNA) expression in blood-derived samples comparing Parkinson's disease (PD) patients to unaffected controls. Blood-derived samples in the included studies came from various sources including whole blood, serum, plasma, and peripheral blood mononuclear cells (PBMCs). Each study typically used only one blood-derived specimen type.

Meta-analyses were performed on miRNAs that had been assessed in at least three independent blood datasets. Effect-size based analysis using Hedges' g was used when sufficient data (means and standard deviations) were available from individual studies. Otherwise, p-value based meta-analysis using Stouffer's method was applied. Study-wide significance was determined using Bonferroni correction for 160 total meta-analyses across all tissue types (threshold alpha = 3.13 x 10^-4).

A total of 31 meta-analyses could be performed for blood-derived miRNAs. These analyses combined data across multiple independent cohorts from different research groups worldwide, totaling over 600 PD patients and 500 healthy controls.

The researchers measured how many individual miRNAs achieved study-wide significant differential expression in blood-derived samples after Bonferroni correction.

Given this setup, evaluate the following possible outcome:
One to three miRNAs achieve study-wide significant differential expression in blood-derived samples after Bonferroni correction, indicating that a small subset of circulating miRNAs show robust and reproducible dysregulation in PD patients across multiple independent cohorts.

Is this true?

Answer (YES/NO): NO